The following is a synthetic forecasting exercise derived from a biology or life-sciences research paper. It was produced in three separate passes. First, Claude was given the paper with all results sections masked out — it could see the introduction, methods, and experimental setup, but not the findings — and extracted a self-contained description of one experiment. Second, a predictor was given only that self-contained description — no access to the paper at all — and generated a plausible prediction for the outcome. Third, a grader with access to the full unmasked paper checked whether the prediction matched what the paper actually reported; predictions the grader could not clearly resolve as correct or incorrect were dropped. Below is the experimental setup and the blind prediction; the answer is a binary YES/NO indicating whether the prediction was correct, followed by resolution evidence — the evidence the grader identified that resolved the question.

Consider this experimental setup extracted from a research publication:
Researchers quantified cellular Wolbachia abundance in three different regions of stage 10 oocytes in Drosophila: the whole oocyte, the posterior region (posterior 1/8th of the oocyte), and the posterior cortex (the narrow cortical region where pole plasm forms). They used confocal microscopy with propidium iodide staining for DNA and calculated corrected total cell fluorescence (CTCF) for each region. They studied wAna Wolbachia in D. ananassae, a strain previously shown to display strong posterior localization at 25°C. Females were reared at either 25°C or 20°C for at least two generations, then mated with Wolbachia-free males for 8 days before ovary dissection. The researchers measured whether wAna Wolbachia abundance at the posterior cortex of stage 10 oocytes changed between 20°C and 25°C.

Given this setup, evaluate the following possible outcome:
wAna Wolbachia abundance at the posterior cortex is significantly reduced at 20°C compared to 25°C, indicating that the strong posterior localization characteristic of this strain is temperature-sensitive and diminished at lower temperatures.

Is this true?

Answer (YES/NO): NO